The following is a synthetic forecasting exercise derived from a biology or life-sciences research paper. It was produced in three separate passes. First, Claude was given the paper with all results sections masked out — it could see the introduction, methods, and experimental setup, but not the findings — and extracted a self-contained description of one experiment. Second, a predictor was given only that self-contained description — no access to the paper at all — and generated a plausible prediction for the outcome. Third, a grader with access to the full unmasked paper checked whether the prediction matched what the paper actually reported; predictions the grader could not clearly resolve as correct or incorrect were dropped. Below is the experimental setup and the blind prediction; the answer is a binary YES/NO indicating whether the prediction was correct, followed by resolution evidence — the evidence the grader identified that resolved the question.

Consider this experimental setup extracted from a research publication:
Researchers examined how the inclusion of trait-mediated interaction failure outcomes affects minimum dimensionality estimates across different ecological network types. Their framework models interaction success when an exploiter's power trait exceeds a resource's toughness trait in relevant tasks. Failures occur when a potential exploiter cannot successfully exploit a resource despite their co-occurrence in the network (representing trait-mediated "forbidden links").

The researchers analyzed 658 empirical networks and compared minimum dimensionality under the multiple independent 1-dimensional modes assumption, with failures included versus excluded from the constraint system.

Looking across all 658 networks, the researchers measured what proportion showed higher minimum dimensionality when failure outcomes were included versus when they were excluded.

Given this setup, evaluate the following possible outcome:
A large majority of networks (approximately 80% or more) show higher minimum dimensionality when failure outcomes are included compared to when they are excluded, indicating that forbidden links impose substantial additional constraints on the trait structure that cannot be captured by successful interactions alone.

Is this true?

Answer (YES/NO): YES